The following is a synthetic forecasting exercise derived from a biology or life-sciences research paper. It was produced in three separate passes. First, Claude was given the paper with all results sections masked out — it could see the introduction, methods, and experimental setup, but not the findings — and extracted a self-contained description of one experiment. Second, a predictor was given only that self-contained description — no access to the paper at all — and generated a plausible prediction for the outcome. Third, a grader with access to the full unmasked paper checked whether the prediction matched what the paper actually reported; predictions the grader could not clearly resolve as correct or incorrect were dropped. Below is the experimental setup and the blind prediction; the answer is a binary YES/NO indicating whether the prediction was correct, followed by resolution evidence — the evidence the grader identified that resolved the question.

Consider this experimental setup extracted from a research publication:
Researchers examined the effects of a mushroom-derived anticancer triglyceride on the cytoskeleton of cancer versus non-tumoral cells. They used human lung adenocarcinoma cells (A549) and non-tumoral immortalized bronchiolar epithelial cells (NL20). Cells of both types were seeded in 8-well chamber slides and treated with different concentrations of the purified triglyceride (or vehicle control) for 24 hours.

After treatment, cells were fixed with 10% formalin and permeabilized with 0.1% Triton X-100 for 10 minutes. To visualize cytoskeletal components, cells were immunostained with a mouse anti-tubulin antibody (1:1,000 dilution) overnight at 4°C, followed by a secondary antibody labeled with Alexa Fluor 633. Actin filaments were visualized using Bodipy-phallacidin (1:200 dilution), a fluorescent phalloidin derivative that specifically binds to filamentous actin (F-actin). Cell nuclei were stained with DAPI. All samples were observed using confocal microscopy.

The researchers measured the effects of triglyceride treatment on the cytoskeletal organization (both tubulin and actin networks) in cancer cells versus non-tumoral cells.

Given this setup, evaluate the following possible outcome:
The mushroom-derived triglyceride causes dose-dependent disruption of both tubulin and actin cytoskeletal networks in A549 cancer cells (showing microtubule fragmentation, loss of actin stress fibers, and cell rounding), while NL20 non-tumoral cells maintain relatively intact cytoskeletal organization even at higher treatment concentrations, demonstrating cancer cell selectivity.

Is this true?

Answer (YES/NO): NO